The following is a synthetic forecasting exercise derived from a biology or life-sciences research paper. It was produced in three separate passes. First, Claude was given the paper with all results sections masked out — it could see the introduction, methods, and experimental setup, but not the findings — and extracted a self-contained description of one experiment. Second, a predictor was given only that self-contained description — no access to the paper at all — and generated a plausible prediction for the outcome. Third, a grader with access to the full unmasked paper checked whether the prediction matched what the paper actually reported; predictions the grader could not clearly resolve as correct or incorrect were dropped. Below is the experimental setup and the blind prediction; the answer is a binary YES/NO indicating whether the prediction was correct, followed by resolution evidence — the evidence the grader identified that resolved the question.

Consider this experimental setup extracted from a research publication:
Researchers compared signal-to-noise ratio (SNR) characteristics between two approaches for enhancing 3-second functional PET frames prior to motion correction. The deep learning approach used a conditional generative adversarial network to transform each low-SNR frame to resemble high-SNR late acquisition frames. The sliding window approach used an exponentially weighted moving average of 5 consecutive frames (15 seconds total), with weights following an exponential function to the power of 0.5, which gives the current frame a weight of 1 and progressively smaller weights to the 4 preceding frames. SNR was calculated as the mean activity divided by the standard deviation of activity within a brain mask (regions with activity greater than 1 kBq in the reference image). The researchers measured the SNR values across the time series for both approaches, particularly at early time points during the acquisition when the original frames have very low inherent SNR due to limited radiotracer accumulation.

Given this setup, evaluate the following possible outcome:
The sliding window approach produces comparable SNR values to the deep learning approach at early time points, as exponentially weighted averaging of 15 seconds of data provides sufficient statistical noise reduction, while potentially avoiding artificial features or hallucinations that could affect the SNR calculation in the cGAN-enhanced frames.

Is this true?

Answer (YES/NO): NO